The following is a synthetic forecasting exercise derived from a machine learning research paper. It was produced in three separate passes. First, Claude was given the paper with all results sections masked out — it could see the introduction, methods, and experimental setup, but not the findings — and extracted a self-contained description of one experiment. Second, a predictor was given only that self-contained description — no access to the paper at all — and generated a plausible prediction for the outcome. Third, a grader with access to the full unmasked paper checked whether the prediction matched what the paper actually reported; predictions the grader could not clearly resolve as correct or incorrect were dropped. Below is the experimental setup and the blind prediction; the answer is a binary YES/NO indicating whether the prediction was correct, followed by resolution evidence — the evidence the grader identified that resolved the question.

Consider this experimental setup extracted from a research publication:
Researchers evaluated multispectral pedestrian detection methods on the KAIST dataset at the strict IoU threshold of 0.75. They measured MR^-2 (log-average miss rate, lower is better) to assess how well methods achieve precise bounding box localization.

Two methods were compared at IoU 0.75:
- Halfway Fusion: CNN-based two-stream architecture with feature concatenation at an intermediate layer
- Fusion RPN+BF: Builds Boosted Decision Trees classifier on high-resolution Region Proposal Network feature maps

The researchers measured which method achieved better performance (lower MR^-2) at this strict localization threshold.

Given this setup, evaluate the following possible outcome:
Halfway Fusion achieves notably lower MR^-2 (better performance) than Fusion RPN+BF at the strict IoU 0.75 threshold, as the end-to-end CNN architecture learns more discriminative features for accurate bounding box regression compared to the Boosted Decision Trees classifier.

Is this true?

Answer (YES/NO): NO